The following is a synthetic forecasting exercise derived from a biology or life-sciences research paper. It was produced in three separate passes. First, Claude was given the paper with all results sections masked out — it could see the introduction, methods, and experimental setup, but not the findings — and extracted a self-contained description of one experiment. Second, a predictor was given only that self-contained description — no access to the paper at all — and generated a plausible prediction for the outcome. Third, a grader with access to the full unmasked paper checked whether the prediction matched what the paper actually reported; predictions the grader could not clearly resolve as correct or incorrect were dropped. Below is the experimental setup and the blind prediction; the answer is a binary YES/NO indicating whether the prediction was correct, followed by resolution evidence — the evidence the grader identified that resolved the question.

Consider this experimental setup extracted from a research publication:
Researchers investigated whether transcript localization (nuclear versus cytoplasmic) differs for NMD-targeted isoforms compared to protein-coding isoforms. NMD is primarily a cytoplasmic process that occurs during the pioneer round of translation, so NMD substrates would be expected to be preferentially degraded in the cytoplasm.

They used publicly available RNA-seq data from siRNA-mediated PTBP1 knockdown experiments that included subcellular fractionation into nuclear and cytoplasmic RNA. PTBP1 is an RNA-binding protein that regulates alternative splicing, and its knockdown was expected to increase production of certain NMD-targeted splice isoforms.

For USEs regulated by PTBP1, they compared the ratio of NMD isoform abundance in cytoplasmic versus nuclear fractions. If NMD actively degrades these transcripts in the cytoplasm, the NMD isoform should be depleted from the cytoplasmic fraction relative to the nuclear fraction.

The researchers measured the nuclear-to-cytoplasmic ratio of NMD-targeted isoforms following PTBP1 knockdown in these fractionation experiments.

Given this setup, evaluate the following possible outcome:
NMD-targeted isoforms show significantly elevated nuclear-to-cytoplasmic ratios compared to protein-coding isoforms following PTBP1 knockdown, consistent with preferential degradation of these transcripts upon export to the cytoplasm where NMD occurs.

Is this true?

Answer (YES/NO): YES